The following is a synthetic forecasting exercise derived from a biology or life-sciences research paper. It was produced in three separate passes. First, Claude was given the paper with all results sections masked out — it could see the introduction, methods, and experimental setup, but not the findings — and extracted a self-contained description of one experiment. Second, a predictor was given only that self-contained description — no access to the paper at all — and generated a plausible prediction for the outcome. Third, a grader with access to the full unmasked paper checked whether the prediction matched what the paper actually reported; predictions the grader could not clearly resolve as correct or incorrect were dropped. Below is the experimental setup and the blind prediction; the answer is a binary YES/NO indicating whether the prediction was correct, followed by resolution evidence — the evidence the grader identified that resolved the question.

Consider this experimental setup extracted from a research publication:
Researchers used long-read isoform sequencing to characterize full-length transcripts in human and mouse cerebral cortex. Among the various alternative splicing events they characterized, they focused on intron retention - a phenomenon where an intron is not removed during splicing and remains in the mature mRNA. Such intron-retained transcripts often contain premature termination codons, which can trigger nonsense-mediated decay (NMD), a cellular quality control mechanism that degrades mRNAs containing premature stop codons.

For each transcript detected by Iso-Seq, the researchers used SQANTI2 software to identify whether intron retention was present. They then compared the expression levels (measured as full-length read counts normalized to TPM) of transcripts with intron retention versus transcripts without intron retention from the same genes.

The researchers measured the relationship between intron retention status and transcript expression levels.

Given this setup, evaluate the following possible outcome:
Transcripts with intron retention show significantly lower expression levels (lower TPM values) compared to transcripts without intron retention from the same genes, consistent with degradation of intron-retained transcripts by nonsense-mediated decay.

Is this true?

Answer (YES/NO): YES